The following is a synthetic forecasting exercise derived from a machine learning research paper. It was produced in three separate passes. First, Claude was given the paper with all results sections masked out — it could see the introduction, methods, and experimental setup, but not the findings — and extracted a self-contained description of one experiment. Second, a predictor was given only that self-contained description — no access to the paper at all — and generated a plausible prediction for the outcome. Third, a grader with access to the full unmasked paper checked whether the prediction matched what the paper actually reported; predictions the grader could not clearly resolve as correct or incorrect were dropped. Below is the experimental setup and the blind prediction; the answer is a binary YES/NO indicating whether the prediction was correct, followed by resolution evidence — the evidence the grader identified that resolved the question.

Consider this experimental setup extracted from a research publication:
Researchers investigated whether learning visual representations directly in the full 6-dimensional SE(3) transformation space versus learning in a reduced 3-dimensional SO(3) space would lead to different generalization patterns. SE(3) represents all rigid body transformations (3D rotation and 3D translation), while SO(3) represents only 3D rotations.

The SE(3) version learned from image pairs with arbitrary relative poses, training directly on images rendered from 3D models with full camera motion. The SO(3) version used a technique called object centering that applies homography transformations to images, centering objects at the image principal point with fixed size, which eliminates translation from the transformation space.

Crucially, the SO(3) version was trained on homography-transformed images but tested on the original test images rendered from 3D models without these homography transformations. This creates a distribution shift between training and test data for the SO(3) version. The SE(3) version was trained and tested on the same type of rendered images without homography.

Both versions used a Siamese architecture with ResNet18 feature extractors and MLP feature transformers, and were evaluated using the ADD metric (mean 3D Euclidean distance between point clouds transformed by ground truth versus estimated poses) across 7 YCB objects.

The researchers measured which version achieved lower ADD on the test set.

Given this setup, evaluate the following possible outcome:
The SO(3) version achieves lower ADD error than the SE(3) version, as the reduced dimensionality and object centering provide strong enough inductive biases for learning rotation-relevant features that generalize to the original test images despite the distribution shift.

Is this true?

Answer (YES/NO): YES